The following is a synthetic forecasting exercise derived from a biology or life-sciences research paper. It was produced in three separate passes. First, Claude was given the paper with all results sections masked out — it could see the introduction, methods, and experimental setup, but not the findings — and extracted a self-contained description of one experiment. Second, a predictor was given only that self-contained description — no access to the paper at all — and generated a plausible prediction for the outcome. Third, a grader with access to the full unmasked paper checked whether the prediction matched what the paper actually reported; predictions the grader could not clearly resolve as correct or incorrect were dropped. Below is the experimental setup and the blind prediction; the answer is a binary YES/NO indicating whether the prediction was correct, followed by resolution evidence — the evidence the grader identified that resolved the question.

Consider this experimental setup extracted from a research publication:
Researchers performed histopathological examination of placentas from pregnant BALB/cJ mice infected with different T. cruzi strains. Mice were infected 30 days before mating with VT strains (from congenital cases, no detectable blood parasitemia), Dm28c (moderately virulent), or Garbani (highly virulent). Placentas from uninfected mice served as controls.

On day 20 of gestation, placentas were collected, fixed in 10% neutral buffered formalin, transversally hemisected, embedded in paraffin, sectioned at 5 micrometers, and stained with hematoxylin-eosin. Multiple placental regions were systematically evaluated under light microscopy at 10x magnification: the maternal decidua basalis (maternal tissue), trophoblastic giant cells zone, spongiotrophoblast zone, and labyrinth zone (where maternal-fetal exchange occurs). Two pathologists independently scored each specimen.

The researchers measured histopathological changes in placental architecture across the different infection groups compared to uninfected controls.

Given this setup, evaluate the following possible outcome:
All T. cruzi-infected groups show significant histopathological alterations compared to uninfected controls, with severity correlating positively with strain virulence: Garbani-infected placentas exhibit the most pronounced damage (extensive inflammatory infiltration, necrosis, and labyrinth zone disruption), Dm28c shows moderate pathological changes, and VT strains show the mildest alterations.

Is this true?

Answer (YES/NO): NO